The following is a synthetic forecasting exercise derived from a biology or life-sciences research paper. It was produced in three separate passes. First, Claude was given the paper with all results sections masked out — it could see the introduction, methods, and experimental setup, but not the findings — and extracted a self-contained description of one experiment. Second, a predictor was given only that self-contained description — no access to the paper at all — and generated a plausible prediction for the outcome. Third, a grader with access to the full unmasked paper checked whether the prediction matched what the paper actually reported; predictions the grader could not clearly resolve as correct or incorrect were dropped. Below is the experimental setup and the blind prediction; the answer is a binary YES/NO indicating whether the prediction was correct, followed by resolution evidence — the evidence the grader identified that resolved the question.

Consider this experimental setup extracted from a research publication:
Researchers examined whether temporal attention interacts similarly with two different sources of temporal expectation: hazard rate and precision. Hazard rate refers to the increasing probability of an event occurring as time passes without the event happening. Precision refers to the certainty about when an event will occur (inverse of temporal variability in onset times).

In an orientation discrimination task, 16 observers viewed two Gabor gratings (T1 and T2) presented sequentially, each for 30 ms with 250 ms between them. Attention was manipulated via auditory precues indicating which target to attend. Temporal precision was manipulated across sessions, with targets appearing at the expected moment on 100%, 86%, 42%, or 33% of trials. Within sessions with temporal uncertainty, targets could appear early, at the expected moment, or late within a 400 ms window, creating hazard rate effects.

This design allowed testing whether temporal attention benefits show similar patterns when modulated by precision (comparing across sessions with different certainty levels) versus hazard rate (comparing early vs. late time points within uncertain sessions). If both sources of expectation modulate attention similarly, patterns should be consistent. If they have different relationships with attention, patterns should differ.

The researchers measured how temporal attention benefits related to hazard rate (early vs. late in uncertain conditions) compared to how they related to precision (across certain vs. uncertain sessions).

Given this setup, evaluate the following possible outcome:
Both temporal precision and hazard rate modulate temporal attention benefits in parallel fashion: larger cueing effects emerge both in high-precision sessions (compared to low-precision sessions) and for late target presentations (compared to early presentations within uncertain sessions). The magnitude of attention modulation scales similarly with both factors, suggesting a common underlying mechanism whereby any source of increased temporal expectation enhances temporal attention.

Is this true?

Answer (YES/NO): NO